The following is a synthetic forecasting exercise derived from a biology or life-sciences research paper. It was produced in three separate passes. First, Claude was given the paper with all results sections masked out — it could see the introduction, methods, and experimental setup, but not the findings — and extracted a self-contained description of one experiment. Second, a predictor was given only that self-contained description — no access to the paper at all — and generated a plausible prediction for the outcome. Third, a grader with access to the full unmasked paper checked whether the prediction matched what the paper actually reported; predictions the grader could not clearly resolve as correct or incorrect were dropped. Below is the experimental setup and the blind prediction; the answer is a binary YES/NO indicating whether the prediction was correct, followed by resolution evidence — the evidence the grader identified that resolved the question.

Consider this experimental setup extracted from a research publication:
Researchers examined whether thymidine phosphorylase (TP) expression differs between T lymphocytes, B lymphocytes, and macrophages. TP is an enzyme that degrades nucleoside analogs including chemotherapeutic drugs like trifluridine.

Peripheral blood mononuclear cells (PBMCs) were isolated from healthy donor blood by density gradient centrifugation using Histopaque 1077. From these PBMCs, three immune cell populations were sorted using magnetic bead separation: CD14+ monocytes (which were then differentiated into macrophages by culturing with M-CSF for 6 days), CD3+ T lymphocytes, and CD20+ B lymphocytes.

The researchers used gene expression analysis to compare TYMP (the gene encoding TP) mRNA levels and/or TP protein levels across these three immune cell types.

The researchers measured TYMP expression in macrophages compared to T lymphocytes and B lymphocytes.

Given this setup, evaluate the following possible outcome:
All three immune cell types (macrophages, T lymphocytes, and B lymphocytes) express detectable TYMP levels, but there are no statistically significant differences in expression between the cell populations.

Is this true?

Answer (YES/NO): NO